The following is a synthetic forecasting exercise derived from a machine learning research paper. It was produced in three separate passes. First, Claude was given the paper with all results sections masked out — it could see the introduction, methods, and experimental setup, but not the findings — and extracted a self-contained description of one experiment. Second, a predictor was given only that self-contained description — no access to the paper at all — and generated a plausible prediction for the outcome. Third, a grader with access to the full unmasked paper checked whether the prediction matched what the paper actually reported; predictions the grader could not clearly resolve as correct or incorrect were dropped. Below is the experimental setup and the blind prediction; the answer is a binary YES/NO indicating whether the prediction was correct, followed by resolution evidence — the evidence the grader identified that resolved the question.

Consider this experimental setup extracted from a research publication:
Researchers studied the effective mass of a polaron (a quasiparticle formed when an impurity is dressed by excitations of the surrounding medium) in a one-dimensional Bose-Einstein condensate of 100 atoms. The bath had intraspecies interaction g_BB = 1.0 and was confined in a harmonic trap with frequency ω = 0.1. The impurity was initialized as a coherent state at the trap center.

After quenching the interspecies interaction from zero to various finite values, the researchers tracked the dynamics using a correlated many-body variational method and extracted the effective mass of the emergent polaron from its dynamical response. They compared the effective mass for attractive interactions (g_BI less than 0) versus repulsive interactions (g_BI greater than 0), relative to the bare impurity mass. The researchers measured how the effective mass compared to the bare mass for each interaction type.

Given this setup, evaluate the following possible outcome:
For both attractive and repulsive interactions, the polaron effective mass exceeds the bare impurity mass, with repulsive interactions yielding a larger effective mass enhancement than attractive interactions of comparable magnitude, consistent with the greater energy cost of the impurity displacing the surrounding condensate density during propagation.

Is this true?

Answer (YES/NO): NO